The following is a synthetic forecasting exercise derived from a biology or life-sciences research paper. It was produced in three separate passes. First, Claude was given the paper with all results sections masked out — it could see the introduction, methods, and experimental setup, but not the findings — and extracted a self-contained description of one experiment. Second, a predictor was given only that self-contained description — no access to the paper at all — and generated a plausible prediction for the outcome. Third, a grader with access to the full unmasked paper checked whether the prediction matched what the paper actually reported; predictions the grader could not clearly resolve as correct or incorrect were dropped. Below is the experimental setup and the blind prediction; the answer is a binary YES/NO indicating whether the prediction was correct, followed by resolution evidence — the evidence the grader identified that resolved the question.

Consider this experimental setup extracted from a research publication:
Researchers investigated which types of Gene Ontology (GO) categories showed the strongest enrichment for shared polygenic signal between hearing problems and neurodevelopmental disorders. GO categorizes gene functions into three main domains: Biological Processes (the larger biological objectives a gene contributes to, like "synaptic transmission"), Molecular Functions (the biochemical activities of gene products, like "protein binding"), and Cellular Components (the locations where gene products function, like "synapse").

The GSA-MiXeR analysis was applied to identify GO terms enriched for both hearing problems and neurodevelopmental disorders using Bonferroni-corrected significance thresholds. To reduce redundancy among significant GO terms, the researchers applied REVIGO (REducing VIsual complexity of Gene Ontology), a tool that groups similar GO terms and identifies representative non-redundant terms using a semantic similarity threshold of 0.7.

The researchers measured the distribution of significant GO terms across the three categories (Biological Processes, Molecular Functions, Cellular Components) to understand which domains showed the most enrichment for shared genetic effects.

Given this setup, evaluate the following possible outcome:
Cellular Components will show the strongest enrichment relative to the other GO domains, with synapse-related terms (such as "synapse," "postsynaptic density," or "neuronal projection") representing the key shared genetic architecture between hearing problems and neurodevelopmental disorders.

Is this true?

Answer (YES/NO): NO